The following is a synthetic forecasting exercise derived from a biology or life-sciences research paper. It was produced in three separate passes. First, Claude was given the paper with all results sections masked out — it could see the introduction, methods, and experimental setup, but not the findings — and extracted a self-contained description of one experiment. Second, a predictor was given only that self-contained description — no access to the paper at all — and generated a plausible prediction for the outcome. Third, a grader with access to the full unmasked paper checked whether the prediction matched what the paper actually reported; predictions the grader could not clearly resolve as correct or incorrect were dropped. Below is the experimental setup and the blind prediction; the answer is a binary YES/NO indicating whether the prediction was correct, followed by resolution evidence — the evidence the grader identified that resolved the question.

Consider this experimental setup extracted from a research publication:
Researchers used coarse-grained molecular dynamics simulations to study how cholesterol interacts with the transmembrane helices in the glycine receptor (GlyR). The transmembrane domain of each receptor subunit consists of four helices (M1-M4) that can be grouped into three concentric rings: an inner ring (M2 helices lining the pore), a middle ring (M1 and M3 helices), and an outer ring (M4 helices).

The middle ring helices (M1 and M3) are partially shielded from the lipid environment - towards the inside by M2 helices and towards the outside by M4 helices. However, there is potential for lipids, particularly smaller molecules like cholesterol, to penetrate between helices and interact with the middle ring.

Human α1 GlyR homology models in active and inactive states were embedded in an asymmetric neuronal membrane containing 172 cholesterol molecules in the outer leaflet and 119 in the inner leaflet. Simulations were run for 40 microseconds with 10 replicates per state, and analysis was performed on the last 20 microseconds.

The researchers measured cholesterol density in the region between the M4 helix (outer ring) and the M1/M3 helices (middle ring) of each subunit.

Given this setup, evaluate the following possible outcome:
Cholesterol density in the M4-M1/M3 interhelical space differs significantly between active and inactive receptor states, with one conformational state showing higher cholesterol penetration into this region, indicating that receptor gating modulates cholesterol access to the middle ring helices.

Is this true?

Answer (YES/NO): NO